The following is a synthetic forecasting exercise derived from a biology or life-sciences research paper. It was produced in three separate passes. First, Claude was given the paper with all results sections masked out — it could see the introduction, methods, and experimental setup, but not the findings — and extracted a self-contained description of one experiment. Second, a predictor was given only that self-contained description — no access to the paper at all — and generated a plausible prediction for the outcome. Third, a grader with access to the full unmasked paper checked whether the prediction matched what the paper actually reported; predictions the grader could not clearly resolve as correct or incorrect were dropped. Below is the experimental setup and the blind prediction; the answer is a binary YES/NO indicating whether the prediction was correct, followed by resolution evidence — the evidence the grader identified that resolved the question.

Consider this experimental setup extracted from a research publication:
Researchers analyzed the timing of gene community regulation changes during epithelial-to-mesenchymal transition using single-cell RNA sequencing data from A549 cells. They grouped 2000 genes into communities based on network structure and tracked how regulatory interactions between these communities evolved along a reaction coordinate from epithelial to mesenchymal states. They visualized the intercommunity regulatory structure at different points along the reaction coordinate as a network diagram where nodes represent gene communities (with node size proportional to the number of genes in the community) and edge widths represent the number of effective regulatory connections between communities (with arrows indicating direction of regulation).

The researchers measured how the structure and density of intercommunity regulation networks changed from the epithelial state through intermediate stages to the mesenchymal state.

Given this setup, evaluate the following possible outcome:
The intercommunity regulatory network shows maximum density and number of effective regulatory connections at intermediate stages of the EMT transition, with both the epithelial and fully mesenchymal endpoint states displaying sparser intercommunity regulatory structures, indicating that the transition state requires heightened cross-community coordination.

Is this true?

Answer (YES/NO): YES